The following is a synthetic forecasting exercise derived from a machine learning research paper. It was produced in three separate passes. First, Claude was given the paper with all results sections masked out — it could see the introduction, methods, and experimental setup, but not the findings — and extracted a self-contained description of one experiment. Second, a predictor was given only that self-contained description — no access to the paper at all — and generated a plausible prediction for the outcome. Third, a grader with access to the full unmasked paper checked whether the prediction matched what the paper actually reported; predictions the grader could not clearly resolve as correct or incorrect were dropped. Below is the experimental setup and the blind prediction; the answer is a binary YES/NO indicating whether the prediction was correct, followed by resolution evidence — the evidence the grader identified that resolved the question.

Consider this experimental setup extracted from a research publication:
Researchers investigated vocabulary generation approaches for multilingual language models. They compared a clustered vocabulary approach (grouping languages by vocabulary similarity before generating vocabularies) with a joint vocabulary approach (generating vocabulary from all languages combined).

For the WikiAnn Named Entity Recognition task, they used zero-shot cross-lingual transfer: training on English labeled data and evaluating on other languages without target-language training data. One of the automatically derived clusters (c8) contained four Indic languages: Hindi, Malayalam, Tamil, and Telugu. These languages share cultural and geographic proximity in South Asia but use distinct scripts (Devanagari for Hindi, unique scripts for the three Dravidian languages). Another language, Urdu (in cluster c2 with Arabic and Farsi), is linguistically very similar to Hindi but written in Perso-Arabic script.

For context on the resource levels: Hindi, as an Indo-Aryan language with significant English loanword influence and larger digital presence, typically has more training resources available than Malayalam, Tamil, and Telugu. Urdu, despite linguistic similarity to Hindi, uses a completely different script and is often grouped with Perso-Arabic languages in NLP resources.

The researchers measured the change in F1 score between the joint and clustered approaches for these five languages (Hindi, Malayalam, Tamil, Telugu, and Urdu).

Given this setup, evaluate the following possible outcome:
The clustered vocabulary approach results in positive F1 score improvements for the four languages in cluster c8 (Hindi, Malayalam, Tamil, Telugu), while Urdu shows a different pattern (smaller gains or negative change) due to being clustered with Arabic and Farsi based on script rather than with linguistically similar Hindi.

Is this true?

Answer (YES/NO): NO